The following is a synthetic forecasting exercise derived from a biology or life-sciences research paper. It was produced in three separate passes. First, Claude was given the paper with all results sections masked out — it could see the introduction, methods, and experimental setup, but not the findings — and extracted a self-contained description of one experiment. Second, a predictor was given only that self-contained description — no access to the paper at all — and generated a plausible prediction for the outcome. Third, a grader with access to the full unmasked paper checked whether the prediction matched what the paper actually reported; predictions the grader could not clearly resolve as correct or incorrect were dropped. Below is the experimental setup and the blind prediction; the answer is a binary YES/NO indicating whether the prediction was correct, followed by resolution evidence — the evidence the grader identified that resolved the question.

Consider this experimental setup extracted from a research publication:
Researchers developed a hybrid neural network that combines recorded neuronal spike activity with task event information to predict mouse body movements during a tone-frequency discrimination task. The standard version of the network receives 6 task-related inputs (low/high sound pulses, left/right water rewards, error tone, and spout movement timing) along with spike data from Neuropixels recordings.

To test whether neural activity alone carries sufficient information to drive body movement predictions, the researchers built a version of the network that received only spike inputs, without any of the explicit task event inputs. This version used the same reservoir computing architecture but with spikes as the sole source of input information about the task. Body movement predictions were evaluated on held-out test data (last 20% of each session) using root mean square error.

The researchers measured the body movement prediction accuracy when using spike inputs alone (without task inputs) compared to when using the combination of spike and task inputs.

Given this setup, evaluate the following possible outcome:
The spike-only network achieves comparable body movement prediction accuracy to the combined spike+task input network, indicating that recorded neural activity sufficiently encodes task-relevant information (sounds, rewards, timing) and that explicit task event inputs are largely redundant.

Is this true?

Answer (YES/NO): NO